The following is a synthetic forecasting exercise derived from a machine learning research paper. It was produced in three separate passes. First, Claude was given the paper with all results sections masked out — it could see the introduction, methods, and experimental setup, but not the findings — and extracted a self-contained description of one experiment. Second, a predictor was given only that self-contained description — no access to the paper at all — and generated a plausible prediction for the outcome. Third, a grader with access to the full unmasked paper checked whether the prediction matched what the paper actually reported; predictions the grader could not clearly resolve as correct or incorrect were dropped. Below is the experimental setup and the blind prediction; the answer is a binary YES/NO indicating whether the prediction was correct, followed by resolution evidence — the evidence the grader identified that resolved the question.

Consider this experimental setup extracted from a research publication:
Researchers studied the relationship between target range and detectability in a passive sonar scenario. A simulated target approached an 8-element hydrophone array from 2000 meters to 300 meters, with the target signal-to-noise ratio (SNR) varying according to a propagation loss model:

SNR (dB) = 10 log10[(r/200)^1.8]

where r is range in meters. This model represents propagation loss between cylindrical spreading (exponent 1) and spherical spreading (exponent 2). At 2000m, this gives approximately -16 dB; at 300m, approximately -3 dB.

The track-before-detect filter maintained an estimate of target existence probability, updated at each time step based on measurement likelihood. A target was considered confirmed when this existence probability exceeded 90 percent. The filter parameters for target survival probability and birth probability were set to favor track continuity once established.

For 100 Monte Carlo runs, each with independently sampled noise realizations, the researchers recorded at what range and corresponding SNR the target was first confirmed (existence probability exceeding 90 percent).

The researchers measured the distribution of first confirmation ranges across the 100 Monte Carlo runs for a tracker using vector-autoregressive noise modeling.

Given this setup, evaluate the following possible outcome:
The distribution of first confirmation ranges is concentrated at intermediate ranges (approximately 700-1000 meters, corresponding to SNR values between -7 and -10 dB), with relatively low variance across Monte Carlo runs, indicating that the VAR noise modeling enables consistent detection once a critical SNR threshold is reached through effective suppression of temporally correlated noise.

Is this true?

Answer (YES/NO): NO